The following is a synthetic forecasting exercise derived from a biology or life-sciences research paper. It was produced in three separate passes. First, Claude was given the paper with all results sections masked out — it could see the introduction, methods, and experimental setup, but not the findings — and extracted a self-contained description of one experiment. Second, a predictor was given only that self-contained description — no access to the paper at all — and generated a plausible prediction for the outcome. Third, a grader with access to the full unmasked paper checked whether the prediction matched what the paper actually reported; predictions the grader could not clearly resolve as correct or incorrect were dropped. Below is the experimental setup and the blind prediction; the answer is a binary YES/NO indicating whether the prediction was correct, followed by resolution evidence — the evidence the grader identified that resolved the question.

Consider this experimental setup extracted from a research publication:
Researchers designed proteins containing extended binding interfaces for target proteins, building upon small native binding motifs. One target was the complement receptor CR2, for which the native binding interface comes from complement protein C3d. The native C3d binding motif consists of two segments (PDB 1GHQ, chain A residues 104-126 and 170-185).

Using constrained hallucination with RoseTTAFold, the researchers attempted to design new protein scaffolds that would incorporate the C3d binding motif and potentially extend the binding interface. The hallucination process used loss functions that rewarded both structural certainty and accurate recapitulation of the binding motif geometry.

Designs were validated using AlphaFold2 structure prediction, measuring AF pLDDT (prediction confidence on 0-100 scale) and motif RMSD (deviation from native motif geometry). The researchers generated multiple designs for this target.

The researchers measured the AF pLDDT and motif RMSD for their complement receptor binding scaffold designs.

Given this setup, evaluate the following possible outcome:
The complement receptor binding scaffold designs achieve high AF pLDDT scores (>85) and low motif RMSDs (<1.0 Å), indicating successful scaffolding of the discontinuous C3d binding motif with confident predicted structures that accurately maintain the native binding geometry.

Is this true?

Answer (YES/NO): NO